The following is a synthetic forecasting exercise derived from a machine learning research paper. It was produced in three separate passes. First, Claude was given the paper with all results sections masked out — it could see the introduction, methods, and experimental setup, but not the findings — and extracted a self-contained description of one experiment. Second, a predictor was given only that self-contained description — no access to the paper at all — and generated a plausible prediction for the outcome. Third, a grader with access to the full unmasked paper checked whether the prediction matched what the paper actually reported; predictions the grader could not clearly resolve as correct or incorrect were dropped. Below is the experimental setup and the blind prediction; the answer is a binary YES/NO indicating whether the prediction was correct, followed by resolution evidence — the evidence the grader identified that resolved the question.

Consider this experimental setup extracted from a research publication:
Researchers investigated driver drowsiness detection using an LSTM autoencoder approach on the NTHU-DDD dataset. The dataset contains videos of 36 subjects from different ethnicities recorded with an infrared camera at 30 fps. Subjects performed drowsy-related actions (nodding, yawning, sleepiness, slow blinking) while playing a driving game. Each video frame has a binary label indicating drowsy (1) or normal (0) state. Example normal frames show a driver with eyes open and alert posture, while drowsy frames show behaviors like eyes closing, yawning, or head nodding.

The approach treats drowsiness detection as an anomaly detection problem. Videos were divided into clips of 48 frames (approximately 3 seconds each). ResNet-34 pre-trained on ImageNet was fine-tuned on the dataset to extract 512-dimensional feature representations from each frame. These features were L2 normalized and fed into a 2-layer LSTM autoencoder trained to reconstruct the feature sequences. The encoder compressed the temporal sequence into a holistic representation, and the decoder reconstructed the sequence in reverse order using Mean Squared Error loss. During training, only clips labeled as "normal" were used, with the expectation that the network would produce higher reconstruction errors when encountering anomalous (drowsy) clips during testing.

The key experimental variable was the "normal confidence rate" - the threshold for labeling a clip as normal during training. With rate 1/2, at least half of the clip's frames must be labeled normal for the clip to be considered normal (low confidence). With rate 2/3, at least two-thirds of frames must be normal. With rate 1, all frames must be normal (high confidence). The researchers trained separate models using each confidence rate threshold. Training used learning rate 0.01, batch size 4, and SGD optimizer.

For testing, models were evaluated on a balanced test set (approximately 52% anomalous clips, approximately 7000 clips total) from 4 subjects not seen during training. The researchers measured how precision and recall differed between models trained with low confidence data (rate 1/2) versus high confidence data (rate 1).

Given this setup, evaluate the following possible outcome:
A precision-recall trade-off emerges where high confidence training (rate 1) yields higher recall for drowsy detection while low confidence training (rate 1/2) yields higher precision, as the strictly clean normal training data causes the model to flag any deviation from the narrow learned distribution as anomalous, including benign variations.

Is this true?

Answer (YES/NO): NO